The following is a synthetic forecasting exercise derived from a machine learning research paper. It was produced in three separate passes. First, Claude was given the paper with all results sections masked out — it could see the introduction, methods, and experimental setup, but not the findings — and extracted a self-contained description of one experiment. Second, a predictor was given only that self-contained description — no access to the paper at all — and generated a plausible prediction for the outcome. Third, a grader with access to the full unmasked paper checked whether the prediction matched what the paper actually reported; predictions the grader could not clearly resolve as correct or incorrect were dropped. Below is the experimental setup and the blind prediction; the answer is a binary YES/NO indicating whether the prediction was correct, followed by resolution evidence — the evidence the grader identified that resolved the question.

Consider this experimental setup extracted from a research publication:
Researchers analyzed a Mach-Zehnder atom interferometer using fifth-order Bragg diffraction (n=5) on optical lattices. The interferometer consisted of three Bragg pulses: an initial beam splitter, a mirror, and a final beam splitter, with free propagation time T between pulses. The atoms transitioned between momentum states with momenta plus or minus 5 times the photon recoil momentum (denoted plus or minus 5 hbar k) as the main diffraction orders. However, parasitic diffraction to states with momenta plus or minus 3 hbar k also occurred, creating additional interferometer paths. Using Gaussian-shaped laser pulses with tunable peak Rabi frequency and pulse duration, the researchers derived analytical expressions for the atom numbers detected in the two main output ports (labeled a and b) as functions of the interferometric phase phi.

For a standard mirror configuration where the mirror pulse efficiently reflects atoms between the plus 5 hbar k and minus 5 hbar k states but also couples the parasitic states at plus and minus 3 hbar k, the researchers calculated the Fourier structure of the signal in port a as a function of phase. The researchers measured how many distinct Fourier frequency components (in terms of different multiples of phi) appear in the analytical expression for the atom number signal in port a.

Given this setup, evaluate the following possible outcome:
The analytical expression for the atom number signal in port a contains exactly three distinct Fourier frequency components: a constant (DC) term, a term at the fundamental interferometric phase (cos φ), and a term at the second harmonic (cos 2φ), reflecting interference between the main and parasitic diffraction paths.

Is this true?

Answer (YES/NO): NO